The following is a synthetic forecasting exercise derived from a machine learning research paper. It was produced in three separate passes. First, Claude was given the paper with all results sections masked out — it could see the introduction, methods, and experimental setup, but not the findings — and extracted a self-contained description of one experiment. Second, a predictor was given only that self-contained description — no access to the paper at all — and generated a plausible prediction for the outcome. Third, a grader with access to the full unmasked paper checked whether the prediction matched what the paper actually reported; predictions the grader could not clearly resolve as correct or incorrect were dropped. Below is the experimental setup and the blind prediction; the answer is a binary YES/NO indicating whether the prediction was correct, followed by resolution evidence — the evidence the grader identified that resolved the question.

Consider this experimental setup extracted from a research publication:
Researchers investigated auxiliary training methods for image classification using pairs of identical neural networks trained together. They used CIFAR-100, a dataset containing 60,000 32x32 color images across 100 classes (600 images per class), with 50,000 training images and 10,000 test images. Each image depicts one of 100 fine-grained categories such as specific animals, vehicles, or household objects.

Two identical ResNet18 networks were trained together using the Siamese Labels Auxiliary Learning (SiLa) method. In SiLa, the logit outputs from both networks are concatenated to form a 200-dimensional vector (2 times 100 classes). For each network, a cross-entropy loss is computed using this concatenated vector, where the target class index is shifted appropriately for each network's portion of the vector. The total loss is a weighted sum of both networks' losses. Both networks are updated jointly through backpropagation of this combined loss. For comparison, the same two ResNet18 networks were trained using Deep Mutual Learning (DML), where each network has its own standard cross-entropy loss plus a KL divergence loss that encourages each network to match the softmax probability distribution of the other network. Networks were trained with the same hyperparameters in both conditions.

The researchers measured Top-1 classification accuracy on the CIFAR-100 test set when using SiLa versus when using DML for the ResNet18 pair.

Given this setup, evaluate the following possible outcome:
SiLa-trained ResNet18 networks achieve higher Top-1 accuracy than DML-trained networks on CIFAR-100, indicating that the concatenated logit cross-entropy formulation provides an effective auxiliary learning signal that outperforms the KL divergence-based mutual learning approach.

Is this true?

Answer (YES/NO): YES